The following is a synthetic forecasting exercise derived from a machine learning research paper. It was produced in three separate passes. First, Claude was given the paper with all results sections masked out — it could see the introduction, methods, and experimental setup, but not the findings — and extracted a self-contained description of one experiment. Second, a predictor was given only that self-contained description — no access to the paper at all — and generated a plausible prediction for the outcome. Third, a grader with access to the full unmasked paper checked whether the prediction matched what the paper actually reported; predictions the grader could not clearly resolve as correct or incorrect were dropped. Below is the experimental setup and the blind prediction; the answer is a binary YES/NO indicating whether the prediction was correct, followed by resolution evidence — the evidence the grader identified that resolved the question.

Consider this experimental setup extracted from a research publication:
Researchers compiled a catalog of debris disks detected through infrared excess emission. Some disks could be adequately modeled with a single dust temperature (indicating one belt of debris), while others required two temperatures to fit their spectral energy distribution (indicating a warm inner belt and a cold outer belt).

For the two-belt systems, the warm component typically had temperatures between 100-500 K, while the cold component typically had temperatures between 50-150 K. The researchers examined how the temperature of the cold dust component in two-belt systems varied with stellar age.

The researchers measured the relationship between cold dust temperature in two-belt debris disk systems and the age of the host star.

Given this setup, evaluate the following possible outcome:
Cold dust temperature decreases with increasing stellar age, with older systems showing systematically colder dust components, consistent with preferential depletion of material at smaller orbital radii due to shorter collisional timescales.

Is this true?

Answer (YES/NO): YES